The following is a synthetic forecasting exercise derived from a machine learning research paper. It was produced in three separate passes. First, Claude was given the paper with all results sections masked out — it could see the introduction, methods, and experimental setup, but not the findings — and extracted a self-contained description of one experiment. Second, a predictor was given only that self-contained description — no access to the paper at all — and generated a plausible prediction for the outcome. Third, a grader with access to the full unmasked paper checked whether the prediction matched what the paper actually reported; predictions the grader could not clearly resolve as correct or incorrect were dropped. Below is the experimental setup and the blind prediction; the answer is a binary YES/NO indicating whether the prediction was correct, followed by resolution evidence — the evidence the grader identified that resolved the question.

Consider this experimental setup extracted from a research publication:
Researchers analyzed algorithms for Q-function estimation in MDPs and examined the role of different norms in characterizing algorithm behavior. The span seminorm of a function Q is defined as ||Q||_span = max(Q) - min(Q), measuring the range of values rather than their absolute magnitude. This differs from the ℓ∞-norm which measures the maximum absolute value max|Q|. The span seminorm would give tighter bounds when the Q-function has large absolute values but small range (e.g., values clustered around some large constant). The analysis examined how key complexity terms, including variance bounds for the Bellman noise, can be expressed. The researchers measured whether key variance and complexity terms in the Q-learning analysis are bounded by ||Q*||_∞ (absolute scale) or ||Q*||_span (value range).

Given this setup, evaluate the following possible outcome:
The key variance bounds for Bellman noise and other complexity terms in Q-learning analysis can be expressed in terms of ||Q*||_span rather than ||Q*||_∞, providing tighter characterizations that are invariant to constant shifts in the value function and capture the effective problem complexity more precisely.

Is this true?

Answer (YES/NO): NO